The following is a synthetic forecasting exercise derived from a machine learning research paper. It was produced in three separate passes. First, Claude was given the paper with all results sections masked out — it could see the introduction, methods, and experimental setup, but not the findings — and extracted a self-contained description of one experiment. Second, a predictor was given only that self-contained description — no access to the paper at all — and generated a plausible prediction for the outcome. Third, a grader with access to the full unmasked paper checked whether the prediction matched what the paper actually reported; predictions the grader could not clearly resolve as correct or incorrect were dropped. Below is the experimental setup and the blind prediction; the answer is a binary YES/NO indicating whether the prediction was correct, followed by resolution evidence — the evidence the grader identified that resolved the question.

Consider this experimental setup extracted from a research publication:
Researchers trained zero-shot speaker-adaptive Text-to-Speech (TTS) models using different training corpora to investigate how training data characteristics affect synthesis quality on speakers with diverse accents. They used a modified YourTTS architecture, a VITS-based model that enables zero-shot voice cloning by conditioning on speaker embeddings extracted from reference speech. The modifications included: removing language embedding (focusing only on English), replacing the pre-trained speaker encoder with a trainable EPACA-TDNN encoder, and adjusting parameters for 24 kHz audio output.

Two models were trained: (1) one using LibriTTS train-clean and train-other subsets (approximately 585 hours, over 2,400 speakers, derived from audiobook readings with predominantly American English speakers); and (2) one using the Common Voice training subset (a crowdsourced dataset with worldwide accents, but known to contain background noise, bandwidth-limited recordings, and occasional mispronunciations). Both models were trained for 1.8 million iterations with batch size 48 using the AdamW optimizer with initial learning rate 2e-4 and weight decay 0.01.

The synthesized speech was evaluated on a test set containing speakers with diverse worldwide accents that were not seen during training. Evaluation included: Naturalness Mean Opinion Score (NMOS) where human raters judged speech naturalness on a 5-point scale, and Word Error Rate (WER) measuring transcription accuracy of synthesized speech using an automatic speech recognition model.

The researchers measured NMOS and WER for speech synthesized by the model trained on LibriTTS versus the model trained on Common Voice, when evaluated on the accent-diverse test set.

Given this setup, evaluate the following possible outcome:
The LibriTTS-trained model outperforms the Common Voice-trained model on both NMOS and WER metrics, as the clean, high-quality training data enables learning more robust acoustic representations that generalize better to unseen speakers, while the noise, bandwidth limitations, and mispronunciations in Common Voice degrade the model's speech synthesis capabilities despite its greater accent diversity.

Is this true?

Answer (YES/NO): YES